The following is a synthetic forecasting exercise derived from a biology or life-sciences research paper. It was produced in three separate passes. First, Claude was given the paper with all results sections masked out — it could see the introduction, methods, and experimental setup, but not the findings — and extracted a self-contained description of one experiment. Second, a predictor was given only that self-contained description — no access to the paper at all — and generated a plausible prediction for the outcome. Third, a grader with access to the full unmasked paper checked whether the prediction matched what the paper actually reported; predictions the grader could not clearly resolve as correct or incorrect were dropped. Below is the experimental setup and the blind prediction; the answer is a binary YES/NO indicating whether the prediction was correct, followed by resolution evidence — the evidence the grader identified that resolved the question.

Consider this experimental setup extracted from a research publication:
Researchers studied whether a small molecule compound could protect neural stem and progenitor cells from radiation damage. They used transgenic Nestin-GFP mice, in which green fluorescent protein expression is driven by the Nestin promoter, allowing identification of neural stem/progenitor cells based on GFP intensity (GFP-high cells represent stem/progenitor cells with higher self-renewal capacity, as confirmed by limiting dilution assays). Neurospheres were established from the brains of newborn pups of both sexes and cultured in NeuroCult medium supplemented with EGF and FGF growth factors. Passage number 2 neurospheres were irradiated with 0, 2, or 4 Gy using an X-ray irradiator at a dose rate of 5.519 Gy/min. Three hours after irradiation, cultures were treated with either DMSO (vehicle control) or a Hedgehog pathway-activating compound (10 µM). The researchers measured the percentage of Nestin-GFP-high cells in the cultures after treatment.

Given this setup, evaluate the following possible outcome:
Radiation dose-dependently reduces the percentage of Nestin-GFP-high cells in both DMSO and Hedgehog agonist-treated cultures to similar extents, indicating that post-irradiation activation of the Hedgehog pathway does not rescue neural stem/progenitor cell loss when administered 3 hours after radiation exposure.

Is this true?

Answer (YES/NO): NO